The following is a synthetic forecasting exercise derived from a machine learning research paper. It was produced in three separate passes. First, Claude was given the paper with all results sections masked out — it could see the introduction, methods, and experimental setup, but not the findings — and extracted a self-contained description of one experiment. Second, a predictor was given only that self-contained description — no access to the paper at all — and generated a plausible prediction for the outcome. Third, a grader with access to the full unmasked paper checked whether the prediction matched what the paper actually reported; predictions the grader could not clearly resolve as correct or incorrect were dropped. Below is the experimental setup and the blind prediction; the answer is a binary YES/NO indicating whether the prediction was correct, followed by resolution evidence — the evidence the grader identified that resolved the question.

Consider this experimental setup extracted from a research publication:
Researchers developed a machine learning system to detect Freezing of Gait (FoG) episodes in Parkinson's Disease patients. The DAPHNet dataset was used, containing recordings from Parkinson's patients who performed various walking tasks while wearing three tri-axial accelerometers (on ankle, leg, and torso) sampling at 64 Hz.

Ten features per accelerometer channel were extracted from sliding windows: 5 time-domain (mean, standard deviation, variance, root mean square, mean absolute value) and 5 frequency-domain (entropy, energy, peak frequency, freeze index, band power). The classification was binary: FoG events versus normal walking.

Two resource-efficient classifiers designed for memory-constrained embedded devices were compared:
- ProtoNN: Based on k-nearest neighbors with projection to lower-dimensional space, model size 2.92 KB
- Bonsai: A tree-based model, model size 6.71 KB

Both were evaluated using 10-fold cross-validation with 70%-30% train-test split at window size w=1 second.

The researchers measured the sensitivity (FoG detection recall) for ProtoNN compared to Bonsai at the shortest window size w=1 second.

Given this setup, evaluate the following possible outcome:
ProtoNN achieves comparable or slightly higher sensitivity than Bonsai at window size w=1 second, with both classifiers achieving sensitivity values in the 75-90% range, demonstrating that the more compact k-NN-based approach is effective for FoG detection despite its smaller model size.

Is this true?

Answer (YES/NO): NO